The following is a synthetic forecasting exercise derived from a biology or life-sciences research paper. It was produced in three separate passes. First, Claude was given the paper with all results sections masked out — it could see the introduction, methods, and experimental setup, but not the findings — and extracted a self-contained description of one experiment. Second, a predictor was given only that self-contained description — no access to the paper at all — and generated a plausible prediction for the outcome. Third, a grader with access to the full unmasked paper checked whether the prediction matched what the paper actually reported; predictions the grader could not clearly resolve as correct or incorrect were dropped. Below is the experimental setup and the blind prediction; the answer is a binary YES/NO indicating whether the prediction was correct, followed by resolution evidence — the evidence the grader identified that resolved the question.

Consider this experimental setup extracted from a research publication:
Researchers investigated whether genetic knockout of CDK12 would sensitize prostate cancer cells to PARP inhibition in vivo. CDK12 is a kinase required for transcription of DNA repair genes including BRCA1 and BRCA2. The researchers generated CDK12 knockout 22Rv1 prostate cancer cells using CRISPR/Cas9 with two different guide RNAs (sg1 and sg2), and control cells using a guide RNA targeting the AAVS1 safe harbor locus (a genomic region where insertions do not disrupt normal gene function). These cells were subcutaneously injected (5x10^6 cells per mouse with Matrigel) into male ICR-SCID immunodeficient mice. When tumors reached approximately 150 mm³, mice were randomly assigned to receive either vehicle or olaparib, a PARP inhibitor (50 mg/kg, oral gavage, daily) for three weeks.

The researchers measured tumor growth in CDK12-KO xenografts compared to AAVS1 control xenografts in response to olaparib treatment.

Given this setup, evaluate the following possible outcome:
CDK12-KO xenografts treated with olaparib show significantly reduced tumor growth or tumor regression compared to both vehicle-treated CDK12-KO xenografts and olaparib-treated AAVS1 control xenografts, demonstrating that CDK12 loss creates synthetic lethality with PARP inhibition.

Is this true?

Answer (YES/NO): YES